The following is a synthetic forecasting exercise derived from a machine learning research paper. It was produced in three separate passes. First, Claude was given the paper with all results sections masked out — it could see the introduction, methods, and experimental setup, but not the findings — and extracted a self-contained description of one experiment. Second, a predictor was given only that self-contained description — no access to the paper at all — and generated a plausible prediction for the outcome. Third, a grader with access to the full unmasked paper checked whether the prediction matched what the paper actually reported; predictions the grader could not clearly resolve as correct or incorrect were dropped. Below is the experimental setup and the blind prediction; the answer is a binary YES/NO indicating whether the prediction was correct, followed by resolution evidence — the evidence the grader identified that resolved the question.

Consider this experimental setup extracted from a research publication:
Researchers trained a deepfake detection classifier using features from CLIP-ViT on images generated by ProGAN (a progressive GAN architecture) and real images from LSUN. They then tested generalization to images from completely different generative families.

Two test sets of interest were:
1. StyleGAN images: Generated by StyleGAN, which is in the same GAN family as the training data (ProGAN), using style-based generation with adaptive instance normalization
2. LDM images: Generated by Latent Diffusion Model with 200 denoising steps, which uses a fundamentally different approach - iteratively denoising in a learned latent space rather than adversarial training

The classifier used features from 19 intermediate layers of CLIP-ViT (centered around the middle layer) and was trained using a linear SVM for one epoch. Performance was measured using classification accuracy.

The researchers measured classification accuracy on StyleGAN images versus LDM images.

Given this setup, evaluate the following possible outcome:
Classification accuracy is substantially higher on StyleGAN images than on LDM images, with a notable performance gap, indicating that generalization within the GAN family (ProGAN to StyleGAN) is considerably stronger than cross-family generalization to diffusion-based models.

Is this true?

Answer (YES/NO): NO